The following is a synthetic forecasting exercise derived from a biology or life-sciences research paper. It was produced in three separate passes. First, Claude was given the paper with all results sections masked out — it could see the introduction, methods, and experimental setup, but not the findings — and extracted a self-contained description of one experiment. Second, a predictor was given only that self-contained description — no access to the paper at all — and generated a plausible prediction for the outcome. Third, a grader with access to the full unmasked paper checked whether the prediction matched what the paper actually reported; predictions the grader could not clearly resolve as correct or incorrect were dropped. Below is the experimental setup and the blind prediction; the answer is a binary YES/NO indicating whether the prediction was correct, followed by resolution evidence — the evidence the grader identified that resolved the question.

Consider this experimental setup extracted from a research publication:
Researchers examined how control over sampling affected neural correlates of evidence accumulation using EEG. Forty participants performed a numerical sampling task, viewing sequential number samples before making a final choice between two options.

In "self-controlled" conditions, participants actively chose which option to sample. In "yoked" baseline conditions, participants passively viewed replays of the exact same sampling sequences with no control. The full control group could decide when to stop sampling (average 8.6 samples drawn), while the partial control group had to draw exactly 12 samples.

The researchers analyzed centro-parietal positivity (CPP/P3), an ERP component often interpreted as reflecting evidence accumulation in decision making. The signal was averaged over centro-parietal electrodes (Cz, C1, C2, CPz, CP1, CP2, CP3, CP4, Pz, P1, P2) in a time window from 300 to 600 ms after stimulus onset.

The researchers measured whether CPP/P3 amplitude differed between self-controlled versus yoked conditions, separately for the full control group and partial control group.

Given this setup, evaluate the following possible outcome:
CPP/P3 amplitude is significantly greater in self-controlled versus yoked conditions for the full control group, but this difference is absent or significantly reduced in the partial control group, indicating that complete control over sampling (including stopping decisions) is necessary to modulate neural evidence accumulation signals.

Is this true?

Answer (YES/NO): YES